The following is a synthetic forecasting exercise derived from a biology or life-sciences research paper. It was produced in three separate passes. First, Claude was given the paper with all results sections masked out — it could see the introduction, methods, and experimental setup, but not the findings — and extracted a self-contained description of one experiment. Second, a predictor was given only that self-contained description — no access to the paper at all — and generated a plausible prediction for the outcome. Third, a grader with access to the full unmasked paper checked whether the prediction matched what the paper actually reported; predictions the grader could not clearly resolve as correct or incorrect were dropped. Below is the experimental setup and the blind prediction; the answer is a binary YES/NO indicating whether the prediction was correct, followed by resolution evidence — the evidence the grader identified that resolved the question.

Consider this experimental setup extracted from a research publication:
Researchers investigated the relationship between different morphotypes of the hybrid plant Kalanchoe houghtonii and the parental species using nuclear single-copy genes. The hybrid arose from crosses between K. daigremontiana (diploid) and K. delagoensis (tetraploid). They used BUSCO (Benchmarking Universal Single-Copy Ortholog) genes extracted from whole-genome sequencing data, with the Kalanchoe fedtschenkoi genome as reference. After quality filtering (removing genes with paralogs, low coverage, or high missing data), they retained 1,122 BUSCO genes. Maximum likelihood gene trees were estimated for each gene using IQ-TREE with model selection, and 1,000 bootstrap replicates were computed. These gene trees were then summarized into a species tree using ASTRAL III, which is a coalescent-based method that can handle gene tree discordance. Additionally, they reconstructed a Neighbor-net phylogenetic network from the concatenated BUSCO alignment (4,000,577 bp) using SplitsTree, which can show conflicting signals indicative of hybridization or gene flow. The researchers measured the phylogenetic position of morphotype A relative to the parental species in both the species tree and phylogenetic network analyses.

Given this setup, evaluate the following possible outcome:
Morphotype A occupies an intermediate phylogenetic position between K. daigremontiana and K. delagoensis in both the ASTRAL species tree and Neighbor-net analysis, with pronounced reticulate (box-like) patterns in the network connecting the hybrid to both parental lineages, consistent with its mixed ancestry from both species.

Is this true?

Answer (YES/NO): NO